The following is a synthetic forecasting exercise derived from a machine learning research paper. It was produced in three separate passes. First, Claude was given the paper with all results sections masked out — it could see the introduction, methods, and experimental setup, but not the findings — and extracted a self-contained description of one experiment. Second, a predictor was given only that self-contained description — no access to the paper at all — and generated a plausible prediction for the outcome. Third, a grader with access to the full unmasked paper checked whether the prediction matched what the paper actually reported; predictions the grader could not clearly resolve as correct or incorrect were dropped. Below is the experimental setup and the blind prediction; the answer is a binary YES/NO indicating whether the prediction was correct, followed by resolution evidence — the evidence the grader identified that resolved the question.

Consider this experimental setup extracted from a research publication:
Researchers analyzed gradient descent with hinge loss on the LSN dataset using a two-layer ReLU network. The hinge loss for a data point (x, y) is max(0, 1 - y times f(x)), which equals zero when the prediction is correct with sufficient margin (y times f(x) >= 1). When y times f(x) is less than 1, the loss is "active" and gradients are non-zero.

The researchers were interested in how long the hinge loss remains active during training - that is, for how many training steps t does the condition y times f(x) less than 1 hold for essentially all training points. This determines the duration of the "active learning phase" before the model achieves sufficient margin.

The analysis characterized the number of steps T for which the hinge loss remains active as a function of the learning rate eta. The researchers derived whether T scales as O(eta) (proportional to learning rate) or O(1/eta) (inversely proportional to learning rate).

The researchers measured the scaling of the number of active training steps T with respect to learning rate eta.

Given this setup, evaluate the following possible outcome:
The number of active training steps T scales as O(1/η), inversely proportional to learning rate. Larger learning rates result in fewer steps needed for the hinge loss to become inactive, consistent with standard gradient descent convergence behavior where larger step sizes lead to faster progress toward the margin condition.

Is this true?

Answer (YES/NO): YES